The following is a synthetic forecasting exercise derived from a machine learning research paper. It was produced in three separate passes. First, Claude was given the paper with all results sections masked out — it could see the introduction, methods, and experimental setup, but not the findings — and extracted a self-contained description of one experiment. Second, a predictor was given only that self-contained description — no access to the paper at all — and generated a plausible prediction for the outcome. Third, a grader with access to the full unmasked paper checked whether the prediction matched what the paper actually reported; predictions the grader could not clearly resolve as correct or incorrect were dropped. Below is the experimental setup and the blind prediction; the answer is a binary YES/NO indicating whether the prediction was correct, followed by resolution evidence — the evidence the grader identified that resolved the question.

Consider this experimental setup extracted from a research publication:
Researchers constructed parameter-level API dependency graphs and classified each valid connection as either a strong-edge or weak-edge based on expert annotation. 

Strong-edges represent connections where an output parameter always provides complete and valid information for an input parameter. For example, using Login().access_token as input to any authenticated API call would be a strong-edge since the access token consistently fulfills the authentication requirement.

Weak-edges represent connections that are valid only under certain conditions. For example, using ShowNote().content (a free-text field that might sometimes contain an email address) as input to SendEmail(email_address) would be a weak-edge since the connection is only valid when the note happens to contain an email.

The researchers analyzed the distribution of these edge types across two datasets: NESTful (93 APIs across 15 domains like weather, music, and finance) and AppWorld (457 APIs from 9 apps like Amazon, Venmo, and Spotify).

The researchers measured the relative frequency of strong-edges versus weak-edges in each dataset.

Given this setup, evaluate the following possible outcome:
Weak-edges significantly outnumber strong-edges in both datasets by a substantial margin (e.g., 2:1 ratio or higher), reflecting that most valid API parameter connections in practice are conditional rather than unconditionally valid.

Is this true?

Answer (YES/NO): NO